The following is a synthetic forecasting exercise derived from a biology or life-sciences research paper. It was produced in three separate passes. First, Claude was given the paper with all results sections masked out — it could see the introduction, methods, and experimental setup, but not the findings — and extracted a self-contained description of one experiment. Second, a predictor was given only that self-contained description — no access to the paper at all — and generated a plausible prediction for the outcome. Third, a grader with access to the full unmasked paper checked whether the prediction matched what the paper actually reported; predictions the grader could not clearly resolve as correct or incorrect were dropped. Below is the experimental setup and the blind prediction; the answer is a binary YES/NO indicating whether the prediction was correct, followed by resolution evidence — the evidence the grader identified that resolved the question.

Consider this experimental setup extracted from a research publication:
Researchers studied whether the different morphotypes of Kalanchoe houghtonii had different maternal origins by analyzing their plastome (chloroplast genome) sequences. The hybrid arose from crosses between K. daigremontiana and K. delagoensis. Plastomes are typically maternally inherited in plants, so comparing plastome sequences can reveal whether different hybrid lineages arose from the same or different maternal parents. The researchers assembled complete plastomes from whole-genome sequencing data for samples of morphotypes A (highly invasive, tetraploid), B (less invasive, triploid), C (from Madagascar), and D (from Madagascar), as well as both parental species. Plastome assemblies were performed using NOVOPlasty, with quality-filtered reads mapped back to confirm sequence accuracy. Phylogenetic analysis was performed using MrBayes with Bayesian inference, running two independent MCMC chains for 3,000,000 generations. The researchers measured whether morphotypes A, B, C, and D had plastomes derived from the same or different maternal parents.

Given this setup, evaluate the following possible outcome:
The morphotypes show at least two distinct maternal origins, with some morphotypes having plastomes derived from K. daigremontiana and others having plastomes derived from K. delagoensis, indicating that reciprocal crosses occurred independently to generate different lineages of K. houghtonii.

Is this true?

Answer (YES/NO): YES